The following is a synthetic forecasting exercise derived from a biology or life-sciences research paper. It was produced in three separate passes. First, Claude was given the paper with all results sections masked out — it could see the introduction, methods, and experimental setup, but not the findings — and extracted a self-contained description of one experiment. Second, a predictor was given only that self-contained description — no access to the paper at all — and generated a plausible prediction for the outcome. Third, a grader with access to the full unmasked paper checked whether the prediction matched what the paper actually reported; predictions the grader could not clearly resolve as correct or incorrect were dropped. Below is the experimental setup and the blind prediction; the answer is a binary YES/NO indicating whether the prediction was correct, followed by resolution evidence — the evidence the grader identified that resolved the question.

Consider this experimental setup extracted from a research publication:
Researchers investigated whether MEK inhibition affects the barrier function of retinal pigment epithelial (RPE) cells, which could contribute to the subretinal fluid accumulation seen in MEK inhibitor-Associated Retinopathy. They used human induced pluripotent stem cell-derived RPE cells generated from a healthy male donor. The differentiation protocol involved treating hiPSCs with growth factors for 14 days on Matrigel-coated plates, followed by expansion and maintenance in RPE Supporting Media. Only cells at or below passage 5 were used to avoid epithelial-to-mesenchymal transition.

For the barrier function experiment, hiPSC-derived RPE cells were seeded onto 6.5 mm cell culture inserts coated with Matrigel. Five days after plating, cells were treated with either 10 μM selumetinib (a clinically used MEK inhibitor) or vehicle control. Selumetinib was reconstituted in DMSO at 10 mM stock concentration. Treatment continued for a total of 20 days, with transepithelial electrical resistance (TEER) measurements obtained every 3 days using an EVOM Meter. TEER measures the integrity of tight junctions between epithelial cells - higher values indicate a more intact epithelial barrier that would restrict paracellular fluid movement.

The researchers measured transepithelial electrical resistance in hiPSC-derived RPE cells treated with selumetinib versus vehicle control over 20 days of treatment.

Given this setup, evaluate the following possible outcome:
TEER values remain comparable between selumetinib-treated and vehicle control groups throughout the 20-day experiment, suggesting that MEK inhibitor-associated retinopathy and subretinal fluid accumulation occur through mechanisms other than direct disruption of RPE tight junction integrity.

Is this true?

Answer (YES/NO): YES